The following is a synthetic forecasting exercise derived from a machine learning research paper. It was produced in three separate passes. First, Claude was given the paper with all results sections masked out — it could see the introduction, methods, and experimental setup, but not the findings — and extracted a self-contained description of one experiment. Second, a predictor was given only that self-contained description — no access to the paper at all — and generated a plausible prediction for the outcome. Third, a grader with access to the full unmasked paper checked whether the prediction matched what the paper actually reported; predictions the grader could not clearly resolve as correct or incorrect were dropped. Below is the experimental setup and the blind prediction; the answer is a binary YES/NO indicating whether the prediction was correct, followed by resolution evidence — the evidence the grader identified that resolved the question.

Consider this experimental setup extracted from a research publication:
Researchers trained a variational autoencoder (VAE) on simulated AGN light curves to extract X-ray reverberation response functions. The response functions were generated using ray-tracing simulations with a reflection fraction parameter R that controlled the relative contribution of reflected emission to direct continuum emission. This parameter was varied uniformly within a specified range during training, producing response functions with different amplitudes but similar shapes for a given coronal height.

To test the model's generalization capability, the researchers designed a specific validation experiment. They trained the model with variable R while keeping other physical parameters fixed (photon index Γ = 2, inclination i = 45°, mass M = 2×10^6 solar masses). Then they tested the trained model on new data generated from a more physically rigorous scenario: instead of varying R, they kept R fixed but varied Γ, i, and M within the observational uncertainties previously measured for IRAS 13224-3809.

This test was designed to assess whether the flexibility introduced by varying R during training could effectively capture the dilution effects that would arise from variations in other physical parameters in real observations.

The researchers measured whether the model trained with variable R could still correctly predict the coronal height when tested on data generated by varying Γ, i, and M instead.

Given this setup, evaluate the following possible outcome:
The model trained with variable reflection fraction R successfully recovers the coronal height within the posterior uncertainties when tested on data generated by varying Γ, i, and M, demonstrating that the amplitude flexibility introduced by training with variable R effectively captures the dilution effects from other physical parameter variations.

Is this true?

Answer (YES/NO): YES